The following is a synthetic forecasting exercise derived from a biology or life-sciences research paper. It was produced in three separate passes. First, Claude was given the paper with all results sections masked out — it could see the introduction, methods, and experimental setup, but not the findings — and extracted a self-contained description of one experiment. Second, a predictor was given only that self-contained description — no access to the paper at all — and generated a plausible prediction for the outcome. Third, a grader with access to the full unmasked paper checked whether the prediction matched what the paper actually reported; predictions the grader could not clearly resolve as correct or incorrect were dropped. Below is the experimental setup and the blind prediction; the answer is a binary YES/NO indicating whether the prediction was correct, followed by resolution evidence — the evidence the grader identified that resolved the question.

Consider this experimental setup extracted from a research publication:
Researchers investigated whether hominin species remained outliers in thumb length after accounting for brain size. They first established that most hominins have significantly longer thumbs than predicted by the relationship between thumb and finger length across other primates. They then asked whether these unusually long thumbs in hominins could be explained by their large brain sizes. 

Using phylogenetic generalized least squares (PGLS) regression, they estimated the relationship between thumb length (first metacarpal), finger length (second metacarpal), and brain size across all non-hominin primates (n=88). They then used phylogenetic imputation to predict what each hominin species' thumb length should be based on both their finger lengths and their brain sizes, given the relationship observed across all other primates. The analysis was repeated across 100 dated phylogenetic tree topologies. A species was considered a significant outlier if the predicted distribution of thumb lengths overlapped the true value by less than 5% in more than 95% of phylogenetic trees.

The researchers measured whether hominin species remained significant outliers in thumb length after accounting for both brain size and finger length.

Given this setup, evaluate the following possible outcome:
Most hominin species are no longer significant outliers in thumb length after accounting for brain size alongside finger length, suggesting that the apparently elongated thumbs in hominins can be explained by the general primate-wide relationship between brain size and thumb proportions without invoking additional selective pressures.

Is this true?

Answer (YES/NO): YES